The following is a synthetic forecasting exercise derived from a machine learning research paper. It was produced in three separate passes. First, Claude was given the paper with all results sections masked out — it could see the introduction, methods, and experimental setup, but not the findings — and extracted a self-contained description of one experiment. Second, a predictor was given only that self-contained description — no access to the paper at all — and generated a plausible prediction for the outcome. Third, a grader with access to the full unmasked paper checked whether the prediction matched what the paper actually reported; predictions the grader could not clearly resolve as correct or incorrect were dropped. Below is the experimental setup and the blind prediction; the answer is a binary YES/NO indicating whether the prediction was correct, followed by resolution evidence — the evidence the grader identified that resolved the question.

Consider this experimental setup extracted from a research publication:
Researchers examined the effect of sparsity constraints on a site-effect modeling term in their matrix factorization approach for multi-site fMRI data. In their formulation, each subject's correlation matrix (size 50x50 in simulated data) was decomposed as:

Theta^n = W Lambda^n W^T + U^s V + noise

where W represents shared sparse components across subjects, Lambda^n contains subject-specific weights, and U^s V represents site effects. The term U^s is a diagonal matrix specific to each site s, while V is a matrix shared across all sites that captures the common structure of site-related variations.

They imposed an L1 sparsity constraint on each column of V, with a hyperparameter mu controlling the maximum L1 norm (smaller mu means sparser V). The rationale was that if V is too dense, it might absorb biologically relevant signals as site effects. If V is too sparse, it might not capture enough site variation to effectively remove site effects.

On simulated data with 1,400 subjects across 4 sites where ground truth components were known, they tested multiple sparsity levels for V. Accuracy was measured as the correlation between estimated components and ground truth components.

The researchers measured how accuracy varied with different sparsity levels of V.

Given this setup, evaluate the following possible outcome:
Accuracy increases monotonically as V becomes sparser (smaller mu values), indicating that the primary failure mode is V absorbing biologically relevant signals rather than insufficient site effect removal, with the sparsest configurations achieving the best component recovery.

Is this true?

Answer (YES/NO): NO